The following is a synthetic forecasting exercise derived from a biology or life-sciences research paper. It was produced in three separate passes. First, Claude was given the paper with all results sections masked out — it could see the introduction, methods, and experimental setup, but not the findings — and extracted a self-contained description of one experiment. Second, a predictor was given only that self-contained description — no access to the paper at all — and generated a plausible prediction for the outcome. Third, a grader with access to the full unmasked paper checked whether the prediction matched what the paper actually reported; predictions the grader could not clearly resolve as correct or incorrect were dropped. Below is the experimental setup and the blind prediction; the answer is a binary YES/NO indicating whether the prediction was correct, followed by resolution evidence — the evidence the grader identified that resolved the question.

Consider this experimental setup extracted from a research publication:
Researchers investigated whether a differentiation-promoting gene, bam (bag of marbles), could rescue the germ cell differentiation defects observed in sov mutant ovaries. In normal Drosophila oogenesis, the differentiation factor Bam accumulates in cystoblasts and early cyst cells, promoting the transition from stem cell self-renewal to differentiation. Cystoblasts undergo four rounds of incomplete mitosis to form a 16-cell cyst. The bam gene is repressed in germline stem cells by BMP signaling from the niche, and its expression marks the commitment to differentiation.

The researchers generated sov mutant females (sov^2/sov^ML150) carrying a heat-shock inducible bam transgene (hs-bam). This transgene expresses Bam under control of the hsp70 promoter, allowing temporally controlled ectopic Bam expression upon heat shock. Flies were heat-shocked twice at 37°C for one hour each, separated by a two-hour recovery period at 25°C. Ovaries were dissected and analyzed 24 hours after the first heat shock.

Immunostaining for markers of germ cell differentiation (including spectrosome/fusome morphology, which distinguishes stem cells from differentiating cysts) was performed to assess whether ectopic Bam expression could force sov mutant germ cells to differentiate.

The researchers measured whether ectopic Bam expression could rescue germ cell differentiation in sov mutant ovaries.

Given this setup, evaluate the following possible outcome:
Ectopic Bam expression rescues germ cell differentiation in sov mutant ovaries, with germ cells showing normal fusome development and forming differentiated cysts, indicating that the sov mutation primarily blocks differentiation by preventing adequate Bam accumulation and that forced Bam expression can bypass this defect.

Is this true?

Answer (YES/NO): YES